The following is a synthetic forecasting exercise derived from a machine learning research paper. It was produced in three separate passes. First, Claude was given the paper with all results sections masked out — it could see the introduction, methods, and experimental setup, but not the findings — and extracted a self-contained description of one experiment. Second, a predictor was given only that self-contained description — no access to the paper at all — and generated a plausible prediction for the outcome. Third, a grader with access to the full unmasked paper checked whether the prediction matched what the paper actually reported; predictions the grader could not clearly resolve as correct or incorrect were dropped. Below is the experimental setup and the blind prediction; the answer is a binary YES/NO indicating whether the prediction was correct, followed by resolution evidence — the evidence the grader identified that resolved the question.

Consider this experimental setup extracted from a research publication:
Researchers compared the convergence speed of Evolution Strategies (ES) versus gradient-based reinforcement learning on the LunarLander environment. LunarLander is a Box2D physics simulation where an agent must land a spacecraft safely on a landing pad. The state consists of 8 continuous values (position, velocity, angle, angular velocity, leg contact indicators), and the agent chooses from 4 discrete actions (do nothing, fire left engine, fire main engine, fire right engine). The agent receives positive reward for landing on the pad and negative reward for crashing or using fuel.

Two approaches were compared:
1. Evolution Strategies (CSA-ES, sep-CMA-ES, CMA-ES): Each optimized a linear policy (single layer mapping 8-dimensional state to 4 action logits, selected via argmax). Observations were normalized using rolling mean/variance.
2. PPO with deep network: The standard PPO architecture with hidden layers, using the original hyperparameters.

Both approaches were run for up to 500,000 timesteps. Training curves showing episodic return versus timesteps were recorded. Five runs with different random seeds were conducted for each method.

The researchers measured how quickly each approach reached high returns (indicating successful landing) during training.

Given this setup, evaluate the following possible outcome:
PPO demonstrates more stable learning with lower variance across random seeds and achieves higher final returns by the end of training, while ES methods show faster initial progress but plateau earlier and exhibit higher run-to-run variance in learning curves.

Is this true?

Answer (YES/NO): NO